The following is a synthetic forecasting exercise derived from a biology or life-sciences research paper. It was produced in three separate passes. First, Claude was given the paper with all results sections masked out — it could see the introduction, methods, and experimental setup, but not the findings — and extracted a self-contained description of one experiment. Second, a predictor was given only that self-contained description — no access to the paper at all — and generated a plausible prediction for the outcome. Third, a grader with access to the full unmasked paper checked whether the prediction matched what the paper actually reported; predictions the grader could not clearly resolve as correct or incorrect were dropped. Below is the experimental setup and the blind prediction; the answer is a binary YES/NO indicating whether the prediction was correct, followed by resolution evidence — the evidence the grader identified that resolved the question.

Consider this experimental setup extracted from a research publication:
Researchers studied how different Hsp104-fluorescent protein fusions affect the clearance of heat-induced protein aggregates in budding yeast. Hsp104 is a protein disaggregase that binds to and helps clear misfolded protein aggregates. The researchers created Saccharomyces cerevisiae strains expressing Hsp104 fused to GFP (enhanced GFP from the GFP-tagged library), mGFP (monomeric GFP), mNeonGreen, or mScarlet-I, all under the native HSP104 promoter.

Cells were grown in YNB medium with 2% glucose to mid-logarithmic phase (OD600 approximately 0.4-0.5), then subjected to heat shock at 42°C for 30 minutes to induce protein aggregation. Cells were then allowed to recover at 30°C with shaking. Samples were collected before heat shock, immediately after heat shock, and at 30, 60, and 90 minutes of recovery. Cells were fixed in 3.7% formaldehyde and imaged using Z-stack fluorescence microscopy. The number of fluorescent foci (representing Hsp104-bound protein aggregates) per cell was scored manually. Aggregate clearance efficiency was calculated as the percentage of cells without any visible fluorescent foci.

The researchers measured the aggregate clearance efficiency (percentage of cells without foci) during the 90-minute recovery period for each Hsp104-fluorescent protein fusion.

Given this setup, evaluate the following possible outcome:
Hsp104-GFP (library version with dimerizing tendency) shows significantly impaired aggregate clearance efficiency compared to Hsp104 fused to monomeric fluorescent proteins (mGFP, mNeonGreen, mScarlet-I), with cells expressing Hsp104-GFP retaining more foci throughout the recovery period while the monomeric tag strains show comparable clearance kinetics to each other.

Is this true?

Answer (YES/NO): NO